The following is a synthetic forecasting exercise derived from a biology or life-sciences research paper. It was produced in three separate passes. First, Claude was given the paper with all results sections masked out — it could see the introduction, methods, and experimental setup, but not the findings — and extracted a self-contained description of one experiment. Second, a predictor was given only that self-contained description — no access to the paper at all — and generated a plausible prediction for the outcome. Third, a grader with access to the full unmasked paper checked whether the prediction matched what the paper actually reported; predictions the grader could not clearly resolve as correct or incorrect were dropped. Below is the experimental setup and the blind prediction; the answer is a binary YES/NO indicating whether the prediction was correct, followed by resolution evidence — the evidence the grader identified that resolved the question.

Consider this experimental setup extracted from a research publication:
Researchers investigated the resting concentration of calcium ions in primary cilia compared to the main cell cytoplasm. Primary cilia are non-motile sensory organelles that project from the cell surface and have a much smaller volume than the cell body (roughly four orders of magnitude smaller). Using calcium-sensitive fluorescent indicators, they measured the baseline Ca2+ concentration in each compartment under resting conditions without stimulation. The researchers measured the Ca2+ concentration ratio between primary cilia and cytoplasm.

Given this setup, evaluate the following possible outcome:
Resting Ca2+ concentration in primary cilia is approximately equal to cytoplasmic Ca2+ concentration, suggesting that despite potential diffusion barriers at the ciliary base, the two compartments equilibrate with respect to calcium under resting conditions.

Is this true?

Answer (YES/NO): NO